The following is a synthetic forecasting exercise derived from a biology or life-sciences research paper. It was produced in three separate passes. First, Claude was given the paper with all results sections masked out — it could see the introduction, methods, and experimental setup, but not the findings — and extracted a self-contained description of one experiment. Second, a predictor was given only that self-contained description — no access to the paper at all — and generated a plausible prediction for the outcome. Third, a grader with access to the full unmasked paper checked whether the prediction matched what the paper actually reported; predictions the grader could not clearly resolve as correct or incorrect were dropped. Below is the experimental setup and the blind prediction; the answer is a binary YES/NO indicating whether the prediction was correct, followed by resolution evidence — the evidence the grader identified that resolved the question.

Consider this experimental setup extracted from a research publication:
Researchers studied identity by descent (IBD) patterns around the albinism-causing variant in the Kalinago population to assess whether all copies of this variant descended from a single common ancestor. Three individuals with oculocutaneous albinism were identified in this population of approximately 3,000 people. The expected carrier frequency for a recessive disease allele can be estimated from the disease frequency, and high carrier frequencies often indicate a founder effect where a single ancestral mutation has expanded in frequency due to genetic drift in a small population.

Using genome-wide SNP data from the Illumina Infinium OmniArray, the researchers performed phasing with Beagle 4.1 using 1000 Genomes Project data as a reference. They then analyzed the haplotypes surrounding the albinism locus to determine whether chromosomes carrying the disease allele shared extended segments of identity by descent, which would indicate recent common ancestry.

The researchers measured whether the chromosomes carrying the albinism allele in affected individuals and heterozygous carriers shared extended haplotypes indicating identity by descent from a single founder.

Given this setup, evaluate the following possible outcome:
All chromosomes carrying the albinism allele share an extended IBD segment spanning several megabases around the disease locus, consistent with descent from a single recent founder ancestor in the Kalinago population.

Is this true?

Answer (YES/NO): NO